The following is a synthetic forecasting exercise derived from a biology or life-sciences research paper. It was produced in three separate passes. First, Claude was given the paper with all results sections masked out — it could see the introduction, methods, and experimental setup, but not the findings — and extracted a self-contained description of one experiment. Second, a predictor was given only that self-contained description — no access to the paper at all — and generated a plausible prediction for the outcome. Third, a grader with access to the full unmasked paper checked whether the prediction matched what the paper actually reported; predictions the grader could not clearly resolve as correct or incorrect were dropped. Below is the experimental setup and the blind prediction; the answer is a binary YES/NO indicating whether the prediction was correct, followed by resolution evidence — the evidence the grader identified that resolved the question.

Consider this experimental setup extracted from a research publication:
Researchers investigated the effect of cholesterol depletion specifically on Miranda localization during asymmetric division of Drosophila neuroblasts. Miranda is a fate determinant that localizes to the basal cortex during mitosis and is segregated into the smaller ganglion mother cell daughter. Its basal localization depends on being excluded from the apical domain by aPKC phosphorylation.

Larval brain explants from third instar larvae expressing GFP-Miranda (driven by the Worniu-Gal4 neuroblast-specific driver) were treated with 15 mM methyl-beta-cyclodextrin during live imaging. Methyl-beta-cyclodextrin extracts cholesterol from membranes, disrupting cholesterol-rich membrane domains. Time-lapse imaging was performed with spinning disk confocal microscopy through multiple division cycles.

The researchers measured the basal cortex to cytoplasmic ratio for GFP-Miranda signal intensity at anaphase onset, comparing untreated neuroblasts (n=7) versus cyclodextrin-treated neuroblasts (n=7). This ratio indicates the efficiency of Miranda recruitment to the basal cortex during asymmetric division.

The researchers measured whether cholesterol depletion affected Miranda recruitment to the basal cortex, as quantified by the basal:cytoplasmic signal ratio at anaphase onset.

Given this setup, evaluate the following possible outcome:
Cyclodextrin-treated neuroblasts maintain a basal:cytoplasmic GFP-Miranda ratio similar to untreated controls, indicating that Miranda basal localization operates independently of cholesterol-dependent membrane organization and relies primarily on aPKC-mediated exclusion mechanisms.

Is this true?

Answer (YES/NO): NO